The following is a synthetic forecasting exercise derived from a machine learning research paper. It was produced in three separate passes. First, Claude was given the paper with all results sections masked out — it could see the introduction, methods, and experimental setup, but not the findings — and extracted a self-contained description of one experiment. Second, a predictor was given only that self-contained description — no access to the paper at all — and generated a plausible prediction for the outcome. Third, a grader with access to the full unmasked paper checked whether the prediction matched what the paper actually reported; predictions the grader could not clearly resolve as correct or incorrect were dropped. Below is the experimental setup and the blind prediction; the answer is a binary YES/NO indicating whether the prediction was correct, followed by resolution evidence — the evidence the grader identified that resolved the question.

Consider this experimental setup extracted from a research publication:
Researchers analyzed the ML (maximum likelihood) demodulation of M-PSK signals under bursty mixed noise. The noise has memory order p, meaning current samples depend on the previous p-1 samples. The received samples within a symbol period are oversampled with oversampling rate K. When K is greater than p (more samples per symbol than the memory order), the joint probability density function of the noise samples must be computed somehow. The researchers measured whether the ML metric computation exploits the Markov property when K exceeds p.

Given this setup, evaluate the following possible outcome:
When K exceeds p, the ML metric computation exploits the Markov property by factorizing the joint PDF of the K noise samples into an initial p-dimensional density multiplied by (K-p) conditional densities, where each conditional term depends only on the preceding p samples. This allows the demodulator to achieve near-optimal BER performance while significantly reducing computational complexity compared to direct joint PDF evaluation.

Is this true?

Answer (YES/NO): NO